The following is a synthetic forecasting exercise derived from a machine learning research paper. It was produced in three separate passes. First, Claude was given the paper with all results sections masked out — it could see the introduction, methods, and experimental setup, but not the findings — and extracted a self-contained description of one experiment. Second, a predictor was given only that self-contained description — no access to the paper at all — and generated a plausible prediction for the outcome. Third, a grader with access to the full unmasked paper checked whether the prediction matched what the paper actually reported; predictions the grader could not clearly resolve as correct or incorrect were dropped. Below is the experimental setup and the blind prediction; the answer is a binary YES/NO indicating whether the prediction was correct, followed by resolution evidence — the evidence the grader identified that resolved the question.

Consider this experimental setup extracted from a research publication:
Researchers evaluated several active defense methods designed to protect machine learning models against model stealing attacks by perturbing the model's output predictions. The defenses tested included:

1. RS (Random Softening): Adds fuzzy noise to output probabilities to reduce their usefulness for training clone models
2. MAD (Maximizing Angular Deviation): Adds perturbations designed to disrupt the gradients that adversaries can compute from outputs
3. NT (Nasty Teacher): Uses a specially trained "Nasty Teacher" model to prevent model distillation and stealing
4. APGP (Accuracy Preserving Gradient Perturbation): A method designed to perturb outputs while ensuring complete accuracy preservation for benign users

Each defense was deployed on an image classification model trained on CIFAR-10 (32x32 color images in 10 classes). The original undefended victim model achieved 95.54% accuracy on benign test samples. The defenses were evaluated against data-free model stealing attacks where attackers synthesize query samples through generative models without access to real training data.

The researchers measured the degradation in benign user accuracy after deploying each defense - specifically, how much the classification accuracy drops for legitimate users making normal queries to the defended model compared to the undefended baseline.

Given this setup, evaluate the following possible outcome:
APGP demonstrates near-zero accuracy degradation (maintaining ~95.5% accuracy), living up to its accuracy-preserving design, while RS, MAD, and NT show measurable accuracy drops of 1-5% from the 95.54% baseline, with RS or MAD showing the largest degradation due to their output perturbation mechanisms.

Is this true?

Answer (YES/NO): NO